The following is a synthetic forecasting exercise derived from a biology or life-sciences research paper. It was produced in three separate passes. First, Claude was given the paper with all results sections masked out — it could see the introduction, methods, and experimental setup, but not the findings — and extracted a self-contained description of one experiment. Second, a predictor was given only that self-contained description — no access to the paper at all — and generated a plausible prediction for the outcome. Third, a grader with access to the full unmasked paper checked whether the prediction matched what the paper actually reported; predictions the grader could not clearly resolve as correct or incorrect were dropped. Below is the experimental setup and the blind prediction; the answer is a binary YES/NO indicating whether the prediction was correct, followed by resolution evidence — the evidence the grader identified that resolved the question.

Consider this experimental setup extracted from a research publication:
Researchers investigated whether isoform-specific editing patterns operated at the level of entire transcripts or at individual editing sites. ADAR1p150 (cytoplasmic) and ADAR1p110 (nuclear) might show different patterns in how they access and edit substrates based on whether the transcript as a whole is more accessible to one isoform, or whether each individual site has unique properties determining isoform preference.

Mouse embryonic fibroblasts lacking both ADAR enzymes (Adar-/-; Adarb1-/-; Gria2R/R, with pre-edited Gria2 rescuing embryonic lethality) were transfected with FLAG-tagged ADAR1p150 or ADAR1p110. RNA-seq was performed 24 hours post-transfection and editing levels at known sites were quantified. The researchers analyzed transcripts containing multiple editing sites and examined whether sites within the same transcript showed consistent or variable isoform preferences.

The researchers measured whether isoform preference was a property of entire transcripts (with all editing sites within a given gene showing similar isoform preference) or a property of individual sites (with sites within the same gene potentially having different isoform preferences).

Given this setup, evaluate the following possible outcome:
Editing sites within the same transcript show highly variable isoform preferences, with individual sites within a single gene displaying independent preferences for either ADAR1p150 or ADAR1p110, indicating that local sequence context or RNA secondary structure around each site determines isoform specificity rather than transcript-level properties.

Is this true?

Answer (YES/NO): YES